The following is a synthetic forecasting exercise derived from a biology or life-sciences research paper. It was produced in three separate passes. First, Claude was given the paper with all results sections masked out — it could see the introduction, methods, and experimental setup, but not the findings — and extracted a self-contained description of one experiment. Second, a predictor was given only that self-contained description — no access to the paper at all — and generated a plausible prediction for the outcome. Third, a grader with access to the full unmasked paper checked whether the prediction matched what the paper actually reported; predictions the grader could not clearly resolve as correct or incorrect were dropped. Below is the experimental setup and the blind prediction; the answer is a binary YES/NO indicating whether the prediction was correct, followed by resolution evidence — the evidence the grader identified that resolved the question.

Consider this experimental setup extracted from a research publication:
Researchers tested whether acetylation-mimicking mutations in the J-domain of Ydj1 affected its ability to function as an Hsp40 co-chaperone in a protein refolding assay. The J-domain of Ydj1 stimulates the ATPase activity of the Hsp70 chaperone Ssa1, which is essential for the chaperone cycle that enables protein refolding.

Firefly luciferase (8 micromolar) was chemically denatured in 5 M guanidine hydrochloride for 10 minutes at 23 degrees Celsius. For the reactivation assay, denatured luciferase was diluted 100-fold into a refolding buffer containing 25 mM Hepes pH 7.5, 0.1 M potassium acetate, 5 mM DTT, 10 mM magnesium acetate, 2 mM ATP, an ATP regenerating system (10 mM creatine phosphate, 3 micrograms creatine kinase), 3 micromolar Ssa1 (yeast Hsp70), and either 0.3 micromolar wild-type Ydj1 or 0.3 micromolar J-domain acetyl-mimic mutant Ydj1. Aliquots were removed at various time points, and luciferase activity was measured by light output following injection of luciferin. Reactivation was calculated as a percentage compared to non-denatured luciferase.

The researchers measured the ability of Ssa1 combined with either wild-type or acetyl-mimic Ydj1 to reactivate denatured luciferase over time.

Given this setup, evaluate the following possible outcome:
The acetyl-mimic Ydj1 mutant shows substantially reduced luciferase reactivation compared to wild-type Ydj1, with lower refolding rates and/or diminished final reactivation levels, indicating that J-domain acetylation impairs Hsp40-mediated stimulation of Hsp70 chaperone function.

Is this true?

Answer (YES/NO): YES